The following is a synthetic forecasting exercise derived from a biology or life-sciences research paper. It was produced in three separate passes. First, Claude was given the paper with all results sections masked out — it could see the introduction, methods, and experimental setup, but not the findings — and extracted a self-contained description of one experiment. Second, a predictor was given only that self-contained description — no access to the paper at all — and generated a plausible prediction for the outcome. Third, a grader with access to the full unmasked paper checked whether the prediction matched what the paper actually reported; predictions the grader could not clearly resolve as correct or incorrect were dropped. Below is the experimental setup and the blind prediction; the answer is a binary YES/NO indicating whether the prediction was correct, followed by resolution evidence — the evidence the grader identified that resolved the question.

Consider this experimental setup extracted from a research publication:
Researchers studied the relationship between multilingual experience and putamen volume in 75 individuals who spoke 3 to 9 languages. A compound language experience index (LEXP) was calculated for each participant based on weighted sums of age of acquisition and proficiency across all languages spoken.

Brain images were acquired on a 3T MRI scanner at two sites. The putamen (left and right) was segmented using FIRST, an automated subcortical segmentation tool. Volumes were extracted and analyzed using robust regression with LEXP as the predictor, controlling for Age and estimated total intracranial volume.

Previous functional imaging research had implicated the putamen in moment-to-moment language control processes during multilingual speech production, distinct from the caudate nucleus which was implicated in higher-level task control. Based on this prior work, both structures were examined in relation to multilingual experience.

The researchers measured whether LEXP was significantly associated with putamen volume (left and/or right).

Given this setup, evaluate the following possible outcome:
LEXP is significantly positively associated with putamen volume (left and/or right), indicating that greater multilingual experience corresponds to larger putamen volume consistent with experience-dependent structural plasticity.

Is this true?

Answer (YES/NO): NO